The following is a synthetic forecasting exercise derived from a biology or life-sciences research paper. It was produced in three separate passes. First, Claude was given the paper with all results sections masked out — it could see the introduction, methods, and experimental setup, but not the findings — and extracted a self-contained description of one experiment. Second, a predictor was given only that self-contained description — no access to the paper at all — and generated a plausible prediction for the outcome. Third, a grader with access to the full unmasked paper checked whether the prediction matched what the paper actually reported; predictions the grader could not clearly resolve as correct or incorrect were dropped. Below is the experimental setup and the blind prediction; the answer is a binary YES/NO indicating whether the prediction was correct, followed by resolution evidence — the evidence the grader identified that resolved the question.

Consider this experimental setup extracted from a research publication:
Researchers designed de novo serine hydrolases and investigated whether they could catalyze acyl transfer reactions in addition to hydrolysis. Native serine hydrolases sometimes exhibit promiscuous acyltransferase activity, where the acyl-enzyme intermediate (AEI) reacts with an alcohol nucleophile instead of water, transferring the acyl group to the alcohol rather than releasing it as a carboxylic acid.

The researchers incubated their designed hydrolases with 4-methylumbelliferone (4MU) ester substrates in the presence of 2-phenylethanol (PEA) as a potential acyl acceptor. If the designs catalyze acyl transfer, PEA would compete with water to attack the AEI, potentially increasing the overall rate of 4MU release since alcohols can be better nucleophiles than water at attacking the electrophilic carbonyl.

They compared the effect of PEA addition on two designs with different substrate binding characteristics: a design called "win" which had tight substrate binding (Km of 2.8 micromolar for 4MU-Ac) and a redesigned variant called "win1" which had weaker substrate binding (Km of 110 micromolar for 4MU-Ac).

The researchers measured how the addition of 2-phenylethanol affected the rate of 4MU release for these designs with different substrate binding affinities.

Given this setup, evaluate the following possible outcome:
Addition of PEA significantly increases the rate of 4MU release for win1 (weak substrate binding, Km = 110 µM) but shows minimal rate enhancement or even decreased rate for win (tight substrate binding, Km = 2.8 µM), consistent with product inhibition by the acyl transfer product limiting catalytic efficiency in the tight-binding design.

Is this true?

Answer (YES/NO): NO